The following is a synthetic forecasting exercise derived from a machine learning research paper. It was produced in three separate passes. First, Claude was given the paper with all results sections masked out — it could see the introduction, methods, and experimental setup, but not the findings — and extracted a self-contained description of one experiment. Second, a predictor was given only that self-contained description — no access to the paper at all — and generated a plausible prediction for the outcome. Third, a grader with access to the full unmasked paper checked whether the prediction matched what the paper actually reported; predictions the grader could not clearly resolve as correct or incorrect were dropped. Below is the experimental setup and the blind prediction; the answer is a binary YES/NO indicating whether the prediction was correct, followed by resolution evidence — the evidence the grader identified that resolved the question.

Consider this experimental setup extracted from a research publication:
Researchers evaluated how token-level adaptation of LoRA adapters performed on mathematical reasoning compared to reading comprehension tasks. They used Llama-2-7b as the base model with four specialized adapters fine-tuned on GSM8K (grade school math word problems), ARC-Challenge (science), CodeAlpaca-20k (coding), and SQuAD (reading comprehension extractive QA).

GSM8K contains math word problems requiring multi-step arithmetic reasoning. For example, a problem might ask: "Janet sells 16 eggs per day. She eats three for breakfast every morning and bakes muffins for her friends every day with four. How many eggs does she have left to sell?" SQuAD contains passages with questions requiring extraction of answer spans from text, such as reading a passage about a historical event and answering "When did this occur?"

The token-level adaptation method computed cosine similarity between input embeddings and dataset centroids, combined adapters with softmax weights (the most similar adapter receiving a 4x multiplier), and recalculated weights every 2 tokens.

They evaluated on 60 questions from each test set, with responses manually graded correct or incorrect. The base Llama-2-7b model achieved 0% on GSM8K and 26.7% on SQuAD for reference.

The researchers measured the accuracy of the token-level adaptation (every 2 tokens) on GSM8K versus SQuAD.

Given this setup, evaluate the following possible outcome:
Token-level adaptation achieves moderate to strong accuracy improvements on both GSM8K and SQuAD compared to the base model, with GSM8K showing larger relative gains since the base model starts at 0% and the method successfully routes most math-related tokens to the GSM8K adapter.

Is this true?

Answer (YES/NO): NO